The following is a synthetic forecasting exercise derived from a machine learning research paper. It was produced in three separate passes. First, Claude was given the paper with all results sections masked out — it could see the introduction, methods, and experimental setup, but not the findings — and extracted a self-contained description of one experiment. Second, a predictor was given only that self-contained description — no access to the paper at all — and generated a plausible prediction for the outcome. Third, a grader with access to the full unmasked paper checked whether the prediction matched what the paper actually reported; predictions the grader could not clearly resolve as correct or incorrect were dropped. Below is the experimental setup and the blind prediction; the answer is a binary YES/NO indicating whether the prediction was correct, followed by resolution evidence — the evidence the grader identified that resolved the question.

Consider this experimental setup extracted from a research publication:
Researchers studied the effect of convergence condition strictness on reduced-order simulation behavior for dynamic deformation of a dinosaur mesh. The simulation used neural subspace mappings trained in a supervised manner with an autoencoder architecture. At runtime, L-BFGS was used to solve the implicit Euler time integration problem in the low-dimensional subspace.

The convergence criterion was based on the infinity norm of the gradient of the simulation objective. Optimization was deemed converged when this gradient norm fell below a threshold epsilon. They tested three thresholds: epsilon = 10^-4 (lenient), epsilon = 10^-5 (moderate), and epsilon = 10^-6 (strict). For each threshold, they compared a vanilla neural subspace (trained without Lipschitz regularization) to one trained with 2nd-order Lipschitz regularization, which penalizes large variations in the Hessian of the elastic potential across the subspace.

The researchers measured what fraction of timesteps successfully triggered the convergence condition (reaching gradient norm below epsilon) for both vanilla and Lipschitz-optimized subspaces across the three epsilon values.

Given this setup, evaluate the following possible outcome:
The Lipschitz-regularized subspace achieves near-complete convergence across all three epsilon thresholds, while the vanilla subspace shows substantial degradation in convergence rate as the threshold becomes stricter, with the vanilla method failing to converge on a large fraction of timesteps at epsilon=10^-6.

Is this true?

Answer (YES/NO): NO